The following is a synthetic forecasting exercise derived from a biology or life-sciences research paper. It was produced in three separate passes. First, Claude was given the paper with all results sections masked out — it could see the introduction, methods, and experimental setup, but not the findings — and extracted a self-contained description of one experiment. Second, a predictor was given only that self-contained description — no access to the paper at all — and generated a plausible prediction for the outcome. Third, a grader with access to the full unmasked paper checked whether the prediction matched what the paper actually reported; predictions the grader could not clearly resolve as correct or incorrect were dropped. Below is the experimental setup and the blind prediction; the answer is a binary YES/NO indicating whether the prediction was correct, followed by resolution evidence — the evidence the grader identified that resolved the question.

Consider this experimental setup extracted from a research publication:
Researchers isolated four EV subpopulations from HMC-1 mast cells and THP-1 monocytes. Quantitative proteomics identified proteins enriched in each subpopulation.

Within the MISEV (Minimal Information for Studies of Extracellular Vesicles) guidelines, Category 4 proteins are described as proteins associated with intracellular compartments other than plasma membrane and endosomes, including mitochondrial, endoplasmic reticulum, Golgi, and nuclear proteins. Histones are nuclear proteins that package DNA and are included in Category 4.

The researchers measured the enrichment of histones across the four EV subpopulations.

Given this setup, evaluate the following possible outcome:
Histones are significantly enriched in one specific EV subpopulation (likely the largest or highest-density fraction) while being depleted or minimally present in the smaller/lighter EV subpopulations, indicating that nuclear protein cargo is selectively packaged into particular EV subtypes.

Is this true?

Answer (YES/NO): YES